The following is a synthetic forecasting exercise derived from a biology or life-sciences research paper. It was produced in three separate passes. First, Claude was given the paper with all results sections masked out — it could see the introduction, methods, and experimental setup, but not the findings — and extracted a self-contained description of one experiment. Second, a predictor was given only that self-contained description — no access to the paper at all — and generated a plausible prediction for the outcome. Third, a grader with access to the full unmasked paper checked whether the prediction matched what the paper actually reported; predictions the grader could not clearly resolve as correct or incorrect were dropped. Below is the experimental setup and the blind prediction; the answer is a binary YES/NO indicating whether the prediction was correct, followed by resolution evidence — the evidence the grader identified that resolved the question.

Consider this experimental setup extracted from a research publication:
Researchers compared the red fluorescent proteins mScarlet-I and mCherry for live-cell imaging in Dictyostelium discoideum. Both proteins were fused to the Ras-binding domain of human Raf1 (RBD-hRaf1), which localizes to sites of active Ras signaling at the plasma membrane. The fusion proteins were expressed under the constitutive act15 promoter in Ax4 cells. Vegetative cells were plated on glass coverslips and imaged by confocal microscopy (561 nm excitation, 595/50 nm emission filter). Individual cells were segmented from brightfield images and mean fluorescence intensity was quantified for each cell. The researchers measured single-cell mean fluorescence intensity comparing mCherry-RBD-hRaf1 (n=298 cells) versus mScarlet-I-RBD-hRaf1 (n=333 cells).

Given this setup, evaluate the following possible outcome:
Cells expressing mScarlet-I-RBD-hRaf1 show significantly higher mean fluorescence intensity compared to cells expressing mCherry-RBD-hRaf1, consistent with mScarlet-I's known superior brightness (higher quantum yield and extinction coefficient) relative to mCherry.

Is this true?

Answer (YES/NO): YES